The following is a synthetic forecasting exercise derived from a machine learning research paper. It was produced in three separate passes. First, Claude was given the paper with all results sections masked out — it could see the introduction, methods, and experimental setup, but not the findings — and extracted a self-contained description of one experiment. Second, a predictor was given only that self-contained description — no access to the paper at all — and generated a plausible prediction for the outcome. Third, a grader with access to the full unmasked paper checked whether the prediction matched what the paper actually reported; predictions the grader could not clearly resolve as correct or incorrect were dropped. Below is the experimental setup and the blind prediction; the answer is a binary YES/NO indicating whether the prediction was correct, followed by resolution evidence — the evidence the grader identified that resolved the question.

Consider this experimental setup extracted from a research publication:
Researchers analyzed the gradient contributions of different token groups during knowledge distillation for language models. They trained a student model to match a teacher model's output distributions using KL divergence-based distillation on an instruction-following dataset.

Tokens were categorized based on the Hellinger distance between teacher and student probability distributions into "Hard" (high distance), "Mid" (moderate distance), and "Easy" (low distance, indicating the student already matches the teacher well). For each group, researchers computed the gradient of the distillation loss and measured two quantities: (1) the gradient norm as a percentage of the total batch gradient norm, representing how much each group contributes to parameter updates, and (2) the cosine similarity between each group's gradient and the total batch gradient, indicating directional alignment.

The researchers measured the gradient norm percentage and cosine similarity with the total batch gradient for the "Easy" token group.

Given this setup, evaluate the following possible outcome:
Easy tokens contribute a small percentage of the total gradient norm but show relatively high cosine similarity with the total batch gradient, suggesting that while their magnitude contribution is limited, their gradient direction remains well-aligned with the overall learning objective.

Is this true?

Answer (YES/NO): NO